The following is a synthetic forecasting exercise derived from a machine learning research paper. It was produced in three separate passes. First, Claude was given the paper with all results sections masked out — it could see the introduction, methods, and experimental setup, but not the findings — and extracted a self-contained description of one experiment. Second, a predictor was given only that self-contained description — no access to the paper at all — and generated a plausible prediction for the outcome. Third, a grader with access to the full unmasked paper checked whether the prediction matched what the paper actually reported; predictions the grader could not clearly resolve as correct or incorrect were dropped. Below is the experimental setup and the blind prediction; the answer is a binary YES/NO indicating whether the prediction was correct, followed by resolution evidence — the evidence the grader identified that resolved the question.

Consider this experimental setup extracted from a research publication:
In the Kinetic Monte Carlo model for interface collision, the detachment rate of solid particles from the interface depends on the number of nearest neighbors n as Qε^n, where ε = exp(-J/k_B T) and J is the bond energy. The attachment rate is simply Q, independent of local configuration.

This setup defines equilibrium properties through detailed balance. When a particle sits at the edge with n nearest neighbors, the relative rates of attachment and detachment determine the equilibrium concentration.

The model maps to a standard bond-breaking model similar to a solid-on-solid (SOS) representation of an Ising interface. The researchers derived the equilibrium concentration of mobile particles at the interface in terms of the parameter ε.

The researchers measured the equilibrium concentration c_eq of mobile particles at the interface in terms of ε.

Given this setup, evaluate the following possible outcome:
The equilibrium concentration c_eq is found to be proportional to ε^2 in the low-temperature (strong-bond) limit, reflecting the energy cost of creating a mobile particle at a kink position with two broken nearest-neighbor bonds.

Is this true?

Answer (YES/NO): YES